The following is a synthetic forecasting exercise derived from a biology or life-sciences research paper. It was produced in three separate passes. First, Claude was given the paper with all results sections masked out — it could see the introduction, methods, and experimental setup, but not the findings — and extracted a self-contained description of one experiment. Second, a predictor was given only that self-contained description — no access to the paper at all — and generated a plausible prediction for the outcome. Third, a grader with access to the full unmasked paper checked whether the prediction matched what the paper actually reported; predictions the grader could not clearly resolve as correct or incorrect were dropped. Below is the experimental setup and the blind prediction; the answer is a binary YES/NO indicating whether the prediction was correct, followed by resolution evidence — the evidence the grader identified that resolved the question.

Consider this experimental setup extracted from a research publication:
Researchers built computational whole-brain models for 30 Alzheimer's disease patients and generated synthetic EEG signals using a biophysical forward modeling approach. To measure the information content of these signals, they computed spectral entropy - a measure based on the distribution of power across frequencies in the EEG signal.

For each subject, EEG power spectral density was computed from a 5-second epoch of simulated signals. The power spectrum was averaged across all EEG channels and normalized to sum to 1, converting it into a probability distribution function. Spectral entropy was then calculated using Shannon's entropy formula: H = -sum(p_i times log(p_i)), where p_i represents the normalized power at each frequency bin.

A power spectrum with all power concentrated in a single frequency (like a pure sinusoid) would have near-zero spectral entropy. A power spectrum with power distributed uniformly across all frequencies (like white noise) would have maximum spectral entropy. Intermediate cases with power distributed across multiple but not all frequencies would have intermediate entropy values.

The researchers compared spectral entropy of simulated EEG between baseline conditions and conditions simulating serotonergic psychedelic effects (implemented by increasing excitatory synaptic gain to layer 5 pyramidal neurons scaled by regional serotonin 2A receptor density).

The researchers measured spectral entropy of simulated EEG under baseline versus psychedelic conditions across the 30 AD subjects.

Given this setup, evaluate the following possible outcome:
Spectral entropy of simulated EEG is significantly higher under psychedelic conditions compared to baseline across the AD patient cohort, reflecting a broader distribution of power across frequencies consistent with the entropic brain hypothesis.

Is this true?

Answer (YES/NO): YES